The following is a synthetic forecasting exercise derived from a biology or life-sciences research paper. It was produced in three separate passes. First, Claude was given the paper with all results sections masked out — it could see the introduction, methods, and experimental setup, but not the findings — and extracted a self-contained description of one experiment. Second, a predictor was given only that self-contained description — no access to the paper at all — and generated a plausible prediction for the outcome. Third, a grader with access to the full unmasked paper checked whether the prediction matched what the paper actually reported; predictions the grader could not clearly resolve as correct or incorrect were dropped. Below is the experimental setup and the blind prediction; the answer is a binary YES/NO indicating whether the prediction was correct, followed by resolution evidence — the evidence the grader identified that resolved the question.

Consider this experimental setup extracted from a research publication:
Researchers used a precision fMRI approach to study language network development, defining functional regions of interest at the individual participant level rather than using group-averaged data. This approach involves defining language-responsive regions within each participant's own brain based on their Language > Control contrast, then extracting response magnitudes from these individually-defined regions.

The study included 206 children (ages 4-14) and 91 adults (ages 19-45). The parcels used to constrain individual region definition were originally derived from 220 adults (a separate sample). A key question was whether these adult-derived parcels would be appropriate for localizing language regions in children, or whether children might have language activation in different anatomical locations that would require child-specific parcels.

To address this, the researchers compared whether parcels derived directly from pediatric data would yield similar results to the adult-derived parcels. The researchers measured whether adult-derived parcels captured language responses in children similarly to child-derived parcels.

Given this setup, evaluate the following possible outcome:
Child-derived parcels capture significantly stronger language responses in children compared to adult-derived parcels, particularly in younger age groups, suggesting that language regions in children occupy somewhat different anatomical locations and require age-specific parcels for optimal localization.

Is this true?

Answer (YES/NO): NO